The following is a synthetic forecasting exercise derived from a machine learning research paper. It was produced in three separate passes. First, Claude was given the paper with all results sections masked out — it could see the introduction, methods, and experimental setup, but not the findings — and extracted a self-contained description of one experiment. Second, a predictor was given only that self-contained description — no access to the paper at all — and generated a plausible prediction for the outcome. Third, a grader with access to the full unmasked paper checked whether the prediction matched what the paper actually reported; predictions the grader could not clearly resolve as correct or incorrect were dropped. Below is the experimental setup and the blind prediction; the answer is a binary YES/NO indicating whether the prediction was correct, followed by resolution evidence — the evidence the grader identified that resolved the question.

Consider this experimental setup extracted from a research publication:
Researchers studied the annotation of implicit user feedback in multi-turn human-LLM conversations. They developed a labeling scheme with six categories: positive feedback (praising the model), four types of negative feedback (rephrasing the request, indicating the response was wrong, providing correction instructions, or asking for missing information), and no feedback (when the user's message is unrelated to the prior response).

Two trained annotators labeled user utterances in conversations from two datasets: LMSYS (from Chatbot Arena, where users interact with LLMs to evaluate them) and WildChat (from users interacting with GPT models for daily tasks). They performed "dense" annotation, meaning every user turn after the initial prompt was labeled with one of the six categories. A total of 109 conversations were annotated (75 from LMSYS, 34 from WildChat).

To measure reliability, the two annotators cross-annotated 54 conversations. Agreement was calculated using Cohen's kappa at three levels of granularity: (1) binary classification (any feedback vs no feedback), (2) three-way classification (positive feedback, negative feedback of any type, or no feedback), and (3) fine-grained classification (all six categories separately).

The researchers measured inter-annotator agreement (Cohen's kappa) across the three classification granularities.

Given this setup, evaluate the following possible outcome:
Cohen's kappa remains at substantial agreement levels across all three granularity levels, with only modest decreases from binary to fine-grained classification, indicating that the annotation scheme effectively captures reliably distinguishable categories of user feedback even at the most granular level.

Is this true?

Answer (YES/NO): NO